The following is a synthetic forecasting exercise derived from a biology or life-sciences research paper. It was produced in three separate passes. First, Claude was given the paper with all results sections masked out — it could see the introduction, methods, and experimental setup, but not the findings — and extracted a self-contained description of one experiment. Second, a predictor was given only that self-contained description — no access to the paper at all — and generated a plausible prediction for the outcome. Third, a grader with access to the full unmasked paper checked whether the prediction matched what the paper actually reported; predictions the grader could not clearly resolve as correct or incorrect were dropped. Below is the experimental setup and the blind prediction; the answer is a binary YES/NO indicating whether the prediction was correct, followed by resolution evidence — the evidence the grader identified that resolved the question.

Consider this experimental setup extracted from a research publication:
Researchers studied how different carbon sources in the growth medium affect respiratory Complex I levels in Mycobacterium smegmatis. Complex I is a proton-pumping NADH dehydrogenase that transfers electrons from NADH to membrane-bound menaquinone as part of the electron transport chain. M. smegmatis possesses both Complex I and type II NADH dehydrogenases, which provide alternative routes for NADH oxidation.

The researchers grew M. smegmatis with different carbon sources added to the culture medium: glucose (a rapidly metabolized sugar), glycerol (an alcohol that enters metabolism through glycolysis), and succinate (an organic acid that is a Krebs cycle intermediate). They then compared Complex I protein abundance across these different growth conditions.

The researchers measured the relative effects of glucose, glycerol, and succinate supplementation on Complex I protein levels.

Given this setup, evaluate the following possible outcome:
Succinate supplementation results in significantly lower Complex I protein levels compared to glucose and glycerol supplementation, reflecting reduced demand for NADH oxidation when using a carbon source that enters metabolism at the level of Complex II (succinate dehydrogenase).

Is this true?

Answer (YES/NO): NO